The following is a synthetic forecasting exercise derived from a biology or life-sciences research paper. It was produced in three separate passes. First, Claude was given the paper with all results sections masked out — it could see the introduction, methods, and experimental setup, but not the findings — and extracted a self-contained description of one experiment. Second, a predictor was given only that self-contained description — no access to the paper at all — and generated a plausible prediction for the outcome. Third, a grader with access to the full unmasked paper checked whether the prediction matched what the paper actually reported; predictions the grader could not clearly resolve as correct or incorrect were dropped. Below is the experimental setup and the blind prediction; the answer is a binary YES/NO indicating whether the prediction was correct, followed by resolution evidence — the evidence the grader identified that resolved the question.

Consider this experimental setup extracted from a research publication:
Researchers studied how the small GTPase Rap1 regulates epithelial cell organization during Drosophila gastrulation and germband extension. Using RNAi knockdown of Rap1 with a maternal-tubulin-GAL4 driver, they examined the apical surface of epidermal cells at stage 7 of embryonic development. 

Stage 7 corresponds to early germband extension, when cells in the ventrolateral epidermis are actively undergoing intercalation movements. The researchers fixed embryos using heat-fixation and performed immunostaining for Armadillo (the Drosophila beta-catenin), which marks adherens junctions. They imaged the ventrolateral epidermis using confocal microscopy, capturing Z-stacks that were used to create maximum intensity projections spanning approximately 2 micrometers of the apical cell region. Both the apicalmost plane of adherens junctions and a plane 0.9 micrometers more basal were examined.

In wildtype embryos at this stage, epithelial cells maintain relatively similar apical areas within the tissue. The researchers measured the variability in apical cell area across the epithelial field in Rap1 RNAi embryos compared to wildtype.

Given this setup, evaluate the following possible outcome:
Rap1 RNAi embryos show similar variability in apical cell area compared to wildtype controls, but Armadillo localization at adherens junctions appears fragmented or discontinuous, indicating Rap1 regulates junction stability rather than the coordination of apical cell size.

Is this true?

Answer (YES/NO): NO